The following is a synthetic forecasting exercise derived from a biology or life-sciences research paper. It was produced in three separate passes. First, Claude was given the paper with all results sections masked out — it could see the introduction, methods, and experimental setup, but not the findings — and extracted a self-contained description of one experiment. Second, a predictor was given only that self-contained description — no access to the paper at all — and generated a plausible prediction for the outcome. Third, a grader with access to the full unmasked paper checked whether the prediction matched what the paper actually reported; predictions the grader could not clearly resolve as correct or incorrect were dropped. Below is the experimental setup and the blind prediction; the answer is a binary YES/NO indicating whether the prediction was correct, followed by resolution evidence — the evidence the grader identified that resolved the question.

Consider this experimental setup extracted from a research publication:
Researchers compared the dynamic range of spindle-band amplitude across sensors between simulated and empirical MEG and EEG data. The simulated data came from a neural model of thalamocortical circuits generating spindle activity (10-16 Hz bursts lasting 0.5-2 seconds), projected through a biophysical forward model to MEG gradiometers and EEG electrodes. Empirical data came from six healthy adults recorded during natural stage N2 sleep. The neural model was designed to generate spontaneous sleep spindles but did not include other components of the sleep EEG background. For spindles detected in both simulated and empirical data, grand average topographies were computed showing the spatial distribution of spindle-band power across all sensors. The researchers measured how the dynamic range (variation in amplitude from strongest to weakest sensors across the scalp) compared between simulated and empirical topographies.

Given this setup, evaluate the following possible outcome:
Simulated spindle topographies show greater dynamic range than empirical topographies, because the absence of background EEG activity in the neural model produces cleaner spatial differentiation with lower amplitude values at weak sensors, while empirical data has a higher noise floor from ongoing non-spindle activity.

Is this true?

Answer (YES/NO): YES